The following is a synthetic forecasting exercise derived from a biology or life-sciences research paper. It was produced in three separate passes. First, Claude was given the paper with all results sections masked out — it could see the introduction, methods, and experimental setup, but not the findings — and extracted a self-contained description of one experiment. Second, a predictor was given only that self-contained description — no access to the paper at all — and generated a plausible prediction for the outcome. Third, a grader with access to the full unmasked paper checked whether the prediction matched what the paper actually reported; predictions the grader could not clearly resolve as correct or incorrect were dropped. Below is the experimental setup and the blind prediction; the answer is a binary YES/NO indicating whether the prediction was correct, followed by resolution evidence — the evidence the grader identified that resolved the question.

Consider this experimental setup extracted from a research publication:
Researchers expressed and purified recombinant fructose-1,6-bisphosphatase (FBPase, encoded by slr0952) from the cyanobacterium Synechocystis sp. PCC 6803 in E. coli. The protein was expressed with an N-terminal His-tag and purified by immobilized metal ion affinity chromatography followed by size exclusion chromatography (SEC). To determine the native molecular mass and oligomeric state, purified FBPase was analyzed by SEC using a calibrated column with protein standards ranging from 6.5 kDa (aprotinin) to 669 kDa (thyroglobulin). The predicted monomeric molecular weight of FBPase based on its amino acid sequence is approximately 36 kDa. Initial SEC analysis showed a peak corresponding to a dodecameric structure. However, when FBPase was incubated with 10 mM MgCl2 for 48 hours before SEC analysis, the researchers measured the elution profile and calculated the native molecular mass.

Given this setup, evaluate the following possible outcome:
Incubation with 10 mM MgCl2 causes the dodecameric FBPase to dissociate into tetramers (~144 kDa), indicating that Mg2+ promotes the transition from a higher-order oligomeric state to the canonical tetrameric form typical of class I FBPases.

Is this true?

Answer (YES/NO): YES